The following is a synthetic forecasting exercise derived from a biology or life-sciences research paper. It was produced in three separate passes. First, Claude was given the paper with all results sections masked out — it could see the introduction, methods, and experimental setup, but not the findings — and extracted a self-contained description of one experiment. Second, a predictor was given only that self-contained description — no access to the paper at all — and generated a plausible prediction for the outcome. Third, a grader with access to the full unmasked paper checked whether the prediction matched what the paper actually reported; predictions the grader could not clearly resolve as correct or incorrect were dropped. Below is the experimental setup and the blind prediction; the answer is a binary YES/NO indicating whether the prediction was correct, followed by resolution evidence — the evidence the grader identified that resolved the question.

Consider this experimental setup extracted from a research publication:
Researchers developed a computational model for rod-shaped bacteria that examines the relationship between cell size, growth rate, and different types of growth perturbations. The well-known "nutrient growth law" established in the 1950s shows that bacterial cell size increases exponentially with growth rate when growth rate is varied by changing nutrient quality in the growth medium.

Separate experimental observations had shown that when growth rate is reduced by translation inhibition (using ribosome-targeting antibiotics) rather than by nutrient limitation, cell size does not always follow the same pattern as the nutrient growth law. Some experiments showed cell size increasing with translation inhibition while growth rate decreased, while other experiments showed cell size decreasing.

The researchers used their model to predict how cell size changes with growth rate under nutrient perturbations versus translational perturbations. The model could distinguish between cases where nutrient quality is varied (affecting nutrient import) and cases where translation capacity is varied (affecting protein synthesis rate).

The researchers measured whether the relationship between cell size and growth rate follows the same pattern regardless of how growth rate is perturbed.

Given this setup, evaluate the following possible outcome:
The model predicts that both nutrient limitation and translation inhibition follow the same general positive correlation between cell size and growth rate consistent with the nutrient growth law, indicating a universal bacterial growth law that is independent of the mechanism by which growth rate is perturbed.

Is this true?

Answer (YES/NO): NO